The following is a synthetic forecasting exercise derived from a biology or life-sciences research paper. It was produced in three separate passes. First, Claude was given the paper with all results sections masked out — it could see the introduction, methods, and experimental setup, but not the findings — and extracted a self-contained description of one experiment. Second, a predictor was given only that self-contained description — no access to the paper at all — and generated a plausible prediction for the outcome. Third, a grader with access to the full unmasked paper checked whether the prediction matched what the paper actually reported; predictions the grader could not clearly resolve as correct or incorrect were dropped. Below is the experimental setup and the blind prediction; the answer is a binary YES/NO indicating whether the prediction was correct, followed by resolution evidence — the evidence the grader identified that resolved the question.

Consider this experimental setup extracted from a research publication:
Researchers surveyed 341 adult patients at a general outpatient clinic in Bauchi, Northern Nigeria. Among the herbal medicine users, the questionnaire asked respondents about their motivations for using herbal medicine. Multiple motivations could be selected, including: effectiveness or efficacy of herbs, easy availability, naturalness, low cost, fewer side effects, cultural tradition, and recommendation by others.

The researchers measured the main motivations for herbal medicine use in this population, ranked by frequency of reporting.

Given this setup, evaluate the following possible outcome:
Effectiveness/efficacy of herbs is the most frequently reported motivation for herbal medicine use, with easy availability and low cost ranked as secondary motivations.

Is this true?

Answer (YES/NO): NO